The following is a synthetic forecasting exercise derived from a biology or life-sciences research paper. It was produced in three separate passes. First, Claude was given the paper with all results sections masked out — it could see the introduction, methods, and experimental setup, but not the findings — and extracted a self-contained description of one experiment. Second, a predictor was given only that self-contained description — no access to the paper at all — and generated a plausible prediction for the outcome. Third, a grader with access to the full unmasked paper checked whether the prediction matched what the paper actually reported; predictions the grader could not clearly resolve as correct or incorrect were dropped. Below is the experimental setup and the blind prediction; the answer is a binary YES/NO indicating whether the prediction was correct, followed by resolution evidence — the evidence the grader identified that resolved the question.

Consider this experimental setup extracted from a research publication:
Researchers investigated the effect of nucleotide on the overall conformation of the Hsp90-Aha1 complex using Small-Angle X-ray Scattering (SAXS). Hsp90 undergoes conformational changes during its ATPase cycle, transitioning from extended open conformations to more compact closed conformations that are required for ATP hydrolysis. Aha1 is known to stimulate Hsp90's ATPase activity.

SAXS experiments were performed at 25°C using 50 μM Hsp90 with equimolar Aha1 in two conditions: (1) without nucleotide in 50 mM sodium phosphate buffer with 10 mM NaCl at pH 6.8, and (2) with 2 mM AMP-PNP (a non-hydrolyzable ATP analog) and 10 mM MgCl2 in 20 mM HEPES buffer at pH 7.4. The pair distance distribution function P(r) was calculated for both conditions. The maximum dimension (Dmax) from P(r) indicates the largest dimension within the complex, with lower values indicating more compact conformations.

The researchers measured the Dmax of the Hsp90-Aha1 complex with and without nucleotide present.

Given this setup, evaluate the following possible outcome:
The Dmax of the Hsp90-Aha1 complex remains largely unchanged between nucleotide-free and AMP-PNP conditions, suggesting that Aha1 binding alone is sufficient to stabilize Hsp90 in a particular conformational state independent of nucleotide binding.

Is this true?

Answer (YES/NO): YES